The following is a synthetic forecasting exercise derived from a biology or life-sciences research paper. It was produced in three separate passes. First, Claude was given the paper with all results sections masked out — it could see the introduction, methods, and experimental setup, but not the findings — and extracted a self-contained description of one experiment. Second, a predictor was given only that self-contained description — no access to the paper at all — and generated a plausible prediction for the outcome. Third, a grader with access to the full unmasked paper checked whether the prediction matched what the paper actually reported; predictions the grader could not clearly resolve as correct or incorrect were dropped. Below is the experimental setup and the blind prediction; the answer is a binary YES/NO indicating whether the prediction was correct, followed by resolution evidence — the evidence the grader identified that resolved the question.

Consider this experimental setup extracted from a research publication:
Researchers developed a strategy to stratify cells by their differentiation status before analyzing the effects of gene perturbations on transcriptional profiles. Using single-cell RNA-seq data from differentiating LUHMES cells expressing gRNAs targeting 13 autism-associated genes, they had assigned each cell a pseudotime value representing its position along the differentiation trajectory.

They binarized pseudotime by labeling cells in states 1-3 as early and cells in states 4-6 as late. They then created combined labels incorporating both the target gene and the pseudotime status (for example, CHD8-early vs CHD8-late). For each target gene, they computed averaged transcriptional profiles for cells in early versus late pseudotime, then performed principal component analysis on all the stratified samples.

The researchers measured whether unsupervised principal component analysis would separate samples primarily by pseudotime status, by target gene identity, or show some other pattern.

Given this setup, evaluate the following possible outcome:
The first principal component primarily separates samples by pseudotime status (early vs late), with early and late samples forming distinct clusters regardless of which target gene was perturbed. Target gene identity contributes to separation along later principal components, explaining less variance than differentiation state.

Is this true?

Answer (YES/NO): YES